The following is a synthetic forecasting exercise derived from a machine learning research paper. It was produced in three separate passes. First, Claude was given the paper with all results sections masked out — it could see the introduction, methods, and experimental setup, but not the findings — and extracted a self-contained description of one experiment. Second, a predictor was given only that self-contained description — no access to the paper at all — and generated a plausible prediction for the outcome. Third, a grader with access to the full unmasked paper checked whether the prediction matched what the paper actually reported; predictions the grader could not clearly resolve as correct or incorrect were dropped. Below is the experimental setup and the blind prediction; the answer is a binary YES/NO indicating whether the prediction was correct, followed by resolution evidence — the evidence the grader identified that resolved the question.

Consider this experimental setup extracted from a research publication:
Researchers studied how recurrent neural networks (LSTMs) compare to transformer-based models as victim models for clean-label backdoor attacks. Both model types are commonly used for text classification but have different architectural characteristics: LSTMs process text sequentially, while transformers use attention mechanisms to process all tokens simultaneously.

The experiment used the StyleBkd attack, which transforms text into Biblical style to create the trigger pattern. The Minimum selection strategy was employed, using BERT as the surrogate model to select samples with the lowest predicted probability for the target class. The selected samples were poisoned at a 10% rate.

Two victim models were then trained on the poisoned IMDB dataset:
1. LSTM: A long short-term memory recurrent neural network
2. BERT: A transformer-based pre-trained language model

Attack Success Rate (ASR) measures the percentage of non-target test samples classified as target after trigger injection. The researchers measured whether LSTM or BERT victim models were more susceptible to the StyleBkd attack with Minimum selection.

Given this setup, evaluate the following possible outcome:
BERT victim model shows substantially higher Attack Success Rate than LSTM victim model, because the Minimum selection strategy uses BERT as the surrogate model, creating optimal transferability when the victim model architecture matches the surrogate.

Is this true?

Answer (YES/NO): YES